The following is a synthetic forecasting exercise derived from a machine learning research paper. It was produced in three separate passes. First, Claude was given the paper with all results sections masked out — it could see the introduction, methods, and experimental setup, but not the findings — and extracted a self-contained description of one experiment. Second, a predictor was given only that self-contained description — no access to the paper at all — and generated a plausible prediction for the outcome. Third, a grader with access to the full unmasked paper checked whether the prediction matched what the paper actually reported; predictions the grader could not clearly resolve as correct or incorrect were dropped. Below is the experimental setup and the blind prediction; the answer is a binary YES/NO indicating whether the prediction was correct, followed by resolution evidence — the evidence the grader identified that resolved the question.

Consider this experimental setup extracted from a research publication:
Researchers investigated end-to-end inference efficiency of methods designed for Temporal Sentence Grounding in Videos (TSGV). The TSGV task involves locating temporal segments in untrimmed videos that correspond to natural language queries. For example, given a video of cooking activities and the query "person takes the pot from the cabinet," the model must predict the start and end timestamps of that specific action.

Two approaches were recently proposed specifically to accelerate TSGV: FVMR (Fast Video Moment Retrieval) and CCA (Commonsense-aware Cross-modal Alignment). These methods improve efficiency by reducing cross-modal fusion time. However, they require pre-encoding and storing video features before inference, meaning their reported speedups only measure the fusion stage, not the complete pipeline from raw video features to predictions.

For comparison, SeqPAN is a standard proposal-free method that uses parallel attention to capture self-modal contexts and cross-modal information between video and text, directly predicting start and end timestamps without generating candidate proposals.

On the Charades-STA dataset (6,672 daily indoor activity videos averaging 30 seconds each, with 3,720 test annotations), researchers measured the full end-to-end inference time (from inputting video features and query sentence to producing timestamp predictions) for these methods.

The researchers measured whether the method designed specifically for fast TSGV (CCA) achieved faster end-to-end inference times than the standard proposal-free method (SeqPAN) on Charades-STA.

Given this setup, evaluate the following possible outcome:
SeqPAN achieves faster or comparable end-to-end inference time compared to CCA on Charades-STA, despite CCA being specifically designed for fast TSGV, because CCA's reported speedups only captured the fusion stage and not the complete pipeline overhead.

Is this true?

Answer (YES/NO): YES